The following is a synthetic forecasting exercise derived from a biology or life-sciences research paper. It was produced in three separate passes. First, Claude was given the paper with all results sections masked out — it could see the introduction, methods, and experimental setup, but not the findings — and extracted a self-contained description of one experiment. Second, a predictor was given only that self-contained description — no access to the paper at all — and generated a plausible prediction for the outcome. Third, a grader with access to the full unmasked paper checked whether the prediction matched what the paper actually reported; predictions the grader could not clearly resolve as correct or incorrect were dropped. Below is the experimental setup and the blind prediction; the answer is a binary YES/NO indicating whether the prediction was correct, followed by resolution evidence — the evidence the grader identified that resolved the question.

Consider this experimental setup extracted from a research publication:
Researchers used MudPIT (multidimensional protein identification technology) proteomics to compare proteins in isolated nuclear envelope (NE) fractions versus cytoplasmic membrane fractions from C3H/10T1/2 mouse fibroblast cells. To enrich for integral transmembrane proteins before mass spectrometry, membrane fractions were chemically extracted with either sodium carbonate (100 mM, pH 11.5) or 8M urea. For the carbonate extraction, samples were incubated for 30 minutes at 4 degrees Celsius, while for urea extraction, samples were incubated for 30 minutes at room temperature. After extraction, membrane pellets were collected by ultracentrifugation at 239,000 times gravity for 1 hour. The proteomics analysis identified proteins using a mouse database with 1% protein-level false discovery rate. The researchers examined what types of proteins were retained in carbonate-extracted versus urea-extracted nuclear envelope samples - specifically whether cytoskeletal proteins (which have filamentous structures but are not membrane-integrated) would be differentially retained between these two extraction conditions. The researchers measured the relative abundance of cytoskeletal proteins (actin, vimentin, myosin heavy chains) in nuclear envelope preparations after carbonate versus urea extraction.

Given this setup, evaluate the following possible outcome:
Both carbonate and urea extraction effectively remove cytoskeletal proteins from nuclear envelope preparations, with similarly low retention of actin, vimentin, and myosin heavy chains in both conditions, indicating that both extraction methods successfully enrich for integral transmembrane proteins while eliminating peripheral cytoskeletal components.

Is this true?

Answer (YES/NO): NO